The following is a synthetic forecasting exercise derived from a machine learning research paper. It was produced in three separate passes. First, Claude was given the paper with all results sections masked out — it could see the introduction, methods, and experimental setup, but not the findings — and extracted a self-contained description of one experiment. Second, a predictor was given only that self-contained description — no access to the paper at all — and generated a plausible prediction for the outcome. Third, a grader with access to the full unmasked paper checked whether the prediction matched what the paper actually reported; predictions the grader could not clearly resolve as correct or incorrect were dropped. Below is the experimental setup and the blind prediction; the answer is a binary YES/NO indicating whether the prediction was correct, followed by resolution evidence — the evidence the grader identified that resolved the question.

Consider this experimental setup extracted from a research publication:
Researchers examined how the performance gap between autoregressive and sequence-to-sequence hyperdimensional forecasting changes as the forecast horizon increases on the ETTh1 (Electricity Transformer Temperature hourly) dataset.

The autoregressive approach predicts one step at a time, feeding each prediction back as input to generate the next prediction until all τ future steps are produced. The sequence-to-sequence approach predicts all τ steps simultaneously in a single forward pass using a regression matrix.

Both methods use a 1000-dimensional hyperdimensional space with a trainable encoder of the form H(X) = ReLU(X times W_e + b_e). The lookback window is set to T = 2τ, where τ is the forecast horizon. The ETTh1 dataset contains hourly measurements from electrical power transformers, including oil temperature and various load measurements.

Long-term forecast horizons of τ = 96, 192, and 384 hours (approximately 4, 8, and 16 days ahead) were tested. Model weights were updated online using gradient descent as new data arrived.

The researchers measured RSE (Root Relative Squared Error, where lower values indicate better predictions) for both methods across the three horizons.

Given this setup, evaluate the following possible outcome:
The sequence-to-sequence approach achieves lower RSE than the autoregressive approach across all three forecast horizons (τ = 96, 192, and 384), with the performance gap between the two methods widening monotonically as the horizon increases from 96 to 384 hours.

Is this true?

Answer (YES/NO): NO